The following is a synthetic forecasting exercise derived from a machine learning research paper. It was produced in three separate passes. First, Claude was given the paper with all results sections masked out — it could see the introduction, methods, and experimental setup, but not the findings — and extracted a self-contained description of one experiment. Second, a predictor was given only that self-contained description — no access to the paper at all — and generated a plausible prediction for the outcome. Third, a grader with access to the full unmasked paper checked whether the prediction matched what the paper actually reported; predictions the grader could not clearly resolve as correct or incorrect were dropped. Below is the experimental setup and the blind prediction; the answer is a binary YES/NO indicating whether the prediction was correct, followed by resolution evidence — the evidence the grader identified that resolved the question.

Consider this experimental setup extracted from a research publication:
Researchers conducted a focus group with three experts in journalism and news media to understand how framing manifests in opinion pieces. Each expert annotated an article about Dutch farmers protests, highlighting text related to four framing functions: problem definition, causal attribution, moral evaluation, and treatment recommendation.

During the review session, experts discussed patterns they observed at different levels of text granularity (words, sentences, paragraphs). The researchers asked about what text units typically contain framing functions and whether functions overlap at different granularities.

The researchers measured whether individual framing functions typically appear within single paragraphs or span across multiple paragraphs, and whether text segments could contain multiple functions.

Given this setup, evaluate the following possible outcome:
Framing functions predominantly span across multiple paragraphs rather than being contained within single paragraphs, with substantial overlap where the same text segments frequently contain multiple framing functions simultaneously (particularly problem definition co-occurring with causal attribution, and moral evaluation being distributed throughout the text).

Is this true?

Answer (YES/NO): NO